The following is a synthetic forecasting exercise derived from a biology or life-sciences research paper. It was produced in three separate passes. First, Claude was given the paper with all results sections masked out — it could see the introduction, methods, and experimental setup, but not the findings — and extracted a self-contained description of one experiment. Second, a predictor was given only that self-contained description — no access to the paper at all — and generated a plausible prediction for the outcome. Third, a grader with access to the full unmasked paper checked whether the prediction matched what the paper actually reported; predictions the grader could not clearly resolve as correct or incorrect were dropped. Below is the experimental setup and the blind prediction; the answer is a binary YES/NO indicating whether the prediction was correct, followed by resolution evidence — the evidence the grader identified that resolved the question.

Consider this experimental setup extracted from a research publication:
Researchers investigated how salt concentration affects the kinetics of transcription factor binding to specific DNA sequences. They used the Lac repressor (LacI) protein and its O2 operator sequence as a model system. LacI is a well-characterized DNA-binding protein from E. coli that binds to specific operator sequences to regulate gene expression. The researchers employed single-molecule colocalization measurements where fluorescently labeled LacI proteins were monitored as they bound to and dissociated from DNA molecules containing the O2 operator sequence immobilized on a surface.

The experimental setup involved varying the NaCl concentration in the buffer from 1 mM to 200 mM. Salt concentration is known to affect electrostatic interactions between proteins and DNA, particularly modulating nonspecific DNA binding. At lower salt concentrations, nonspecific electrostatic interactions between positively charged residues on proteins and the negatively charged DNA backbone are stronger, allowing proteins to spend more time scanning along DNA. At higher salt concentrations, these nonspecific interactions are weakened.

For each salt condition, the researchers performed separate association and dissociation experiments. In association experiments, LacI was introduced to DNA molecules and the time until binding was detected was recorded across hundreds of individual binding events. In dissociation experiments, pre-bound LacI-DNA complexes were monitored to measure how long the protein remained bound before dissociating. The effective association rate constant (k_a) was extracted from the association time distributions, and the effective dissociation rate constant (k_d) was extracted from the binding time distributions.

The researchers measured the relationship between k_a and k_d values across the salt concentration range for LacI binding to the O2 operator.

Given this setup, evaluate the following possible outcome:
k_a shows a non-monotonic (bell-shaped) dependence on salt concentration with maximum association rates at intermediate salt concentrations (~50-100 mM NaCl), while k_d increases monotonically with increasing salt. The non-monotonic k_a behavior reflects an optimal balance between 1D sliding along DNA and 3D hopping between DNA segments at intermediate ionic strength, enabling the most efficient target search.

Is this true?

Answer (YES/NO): NO